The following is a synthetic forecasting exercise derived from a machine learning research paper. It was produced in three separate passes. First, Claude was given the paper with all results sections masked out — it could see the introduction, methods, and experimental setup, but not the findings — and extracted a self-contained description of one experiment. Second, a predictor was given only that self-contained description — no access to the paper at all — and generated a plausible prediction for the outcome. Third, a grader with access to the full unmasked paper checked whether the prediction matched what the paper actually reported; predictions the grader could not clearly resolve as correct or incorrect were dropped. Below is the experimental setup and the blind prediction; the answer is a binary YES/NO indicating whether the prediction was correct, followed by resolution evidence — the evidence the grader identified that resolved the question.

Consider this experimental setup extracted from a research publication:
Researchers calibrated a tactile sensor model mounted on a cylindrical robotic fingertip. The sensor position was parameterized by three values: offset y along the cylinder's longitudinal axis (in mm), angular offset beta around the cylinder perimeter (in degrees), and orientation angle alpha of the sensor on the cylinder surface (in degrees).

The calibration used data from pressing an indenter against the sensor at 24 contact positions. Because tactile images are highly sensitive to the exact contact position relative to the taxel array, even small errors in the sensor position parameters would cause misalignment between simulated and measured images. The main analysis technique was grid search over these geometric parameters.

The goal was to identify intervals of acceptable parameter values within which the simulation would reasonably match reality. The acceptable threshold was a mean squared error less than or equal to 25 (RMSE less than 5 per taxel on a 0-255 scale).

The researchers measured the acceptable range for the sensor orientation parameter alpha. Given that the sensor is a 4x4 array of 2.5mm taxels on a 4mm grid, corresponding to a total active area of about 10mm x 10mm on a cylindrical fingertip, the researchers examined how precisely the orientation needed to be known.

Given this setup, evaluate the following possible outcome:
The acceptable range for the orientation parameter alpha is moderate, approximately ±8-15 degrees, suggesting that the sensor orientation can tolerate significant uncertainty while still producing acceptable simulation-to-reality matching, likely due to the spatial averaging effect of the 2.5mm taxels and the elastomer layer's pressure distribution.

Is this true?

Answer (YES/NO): YES